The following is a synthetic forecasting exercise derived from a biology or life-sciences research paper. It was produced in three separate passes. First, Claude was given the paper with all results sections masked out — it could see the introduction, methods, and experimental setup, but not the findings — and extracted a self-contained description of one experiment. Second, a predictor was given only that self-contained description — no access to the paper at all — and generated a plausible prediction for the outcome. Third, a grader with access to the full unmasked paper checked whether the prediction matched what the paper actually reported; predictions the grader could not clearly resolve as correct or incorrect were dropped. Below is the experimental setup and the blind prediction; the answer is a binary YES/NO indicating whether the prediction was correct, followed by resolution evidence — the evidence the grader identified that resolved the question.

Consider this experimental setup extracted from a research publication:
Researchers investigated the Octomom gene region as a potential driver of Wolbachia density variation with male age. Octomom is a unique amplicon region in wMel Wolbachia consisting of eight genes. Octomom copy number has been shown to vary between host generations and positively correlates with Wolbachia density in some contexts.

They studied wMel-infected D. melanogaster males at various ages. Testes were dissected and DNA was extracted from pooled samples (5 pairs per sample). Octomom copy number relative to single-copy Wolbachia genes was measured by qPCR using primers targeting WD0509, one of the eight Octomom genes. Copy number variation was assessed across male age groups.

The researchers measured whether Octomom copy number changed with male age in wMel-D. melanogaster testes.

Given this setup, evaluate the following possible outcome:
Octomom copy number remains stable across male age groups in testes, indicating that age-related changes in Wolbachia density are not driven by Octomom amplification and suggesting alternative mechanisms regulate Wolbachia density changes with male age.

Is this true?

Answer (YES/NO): YES